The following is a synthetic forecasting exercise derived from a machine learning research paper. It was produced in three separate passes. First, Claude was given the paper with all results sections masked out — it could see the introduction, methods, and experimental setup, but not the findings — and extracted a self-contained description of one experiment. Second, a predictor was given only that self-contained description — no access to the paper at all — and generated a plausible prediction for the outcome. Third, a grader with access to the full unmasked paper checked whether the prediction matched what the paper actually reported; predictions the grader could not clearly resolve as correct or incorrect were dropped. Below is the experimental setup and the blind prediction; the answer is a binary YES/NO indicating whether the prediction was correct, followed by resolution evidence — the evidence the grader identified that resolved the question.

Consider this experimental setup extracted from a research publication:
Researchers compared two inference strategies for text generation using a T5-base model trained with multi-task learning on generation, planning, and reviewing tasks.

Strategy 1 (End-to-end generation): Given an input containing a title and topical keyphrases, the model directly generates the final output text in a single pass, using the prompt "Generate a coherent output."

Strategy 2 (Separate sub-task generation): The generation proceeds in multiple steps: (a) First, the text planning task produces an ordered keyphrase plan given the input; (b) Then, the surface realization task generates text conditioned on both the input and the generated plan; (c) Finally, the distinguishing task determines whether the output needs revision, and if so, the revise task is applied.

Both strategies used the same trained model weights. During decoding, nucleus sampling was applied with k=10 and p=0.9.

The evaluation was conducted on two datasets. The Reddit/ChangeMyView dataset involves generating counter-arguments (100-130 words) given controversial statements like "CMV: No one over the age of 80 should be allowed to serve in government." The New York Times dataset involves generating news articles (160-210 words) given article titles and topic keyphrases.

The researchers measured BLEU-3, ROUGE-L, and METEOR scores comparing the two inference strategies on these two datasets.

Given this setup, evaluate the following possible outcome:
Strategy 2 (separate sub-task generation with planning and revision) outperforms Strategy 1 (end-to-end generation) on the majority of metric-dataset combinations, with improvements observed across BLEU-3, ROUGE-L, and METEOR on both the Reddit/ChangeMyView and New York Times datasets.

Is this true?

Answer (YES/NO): NO